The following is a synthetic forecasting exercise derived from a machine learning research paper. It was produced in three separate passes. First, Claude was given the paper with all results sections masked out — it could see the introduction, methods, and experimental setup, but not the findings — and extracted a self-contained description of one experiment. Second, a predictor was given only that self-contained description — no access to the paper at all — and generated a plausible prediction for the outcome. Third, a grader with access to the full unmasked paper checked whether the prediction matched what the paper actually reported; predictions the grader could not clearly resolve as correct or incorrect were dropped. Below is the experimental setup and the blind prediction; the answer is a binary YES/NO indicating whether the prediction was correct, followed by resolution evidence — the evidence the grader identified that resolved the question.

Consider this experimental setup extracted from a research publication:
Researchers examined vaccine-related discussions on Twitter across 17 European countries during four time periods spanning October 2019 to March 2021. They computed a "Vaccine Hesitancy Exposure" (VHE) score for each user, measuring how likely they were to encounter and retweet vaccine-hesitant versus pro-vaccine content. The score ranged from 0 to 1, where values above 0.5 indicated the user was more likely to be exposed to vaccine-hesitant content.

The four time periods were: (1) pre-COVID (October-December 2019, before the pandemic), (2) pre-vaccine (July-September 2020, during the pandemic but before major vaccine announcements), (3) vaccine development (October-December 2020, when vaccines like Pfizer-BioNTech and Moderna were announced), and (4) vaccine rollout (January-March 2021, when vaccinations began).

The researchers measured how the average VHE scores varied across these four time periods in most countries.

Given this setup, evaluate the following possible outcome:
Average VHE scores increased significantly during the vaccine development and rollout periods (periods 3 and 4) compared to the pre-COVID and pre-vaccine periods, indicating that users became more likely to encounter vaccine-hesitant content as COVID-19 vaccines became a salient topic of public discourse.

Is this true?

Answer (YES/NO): NO